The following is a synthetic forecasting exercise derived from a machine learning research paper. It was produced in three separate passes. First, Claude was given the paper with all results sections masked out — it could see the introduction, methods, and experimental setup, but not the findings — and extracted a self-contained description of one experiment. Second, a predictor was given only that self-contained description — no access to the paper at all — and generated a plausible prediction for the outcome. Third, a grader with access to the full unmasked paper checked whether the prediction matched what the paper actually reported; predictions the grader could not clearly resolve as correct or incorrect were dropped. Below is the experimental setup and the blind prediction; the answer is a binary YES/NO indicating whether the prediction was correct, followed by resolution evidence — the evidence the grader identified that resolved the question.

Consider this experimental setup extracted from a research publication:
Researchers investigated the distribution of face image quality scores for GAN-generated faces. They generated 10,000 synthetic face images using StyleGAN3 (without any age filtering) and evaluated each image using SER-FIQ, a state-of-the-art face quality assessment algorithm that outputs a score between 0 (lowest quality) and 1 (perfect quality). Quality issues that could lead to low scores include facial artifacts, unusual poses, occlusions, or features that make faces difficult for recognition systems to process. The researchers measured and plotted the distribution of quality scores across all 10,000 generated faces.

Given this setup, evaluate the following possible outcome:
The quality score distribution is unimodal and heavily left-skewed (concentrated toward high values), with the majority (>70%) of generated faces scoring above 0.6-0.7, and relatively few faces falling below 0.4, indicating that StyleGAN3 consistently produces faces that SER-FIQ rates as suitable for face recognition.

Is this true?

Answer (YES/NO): NO